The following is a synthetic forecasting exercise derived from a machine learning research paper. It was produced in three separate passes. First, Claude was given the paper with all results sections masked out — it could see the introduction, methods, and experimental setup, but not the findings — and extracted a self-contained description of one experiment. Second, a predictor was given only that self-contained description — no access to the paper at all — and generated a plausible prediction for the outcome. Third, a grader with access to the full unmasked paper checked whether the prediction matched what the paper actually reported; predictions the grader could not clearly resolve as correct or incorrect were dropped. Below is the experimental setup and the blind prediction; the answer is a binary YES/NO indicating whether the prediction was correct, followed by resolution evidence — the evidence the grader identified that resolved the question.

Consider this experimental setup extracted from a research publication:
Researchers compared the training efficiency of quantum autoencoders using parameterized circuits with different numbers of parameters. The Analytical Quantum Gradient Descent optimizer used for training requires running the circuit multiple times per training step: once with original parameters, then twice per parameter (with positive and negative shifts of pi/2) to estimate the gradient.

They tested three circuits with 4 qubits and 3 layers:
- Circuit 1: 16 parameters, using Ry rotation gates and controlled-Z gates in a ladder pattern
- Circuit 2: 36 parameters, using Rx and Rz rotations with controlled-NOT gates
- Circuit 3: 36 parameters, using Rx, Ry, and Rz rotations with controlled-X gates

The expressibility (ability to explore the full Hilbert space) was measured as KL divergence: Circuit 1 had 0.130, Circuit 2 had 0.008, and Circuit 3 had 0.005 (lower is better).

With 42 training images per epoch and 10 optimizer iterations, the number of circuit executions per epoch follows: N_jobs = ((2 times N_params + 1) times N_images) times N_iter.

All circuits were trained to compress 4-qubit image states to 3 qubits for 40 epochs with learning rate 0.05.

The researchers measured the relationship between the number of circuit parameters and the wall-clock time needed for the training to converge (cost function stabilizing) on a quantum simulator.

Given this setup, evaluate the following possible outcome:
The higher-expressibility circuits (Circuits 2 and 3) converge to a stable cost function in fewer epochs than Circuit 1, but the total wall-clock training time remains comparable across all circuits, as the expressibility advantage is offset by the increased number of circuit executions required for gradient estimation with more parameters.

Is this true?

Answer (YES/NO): NO